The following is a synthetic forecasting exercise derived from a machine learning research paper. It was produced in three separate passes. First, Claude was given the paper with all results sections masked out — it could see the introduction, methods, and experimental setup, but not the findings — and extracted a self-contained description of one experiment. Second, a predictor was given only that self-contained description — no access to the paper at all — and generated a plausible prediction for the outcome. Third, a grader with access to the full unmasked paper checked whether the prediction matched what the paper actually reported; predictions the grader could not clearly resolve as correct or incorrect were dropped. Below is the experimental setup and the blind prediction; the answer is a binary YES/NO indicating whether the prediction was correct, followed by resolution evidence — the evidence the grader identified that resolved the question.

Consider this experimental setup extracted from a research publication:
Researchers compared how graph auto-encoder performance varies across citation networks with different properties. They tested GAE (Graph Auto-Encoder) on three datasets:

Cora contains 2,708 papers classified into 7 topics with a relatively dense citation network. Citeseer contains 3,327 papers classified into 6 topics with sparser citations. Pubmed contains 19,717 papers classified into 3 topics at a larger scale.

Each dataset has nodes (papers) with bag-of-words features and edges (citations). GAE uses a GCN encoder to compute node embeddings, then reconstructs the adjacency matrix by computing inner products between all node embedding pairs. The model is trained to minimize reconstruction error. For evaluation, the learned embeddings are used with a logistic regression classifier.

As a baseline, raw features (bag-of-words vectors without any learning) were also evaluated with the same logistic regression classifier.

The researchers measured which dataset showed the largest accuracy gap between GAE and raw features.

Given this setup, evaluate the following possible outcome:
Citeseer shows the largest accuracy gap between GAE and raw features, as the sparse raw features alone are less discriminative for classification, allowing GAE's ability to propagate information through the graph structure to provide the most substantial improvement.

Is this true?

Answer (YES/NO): NO